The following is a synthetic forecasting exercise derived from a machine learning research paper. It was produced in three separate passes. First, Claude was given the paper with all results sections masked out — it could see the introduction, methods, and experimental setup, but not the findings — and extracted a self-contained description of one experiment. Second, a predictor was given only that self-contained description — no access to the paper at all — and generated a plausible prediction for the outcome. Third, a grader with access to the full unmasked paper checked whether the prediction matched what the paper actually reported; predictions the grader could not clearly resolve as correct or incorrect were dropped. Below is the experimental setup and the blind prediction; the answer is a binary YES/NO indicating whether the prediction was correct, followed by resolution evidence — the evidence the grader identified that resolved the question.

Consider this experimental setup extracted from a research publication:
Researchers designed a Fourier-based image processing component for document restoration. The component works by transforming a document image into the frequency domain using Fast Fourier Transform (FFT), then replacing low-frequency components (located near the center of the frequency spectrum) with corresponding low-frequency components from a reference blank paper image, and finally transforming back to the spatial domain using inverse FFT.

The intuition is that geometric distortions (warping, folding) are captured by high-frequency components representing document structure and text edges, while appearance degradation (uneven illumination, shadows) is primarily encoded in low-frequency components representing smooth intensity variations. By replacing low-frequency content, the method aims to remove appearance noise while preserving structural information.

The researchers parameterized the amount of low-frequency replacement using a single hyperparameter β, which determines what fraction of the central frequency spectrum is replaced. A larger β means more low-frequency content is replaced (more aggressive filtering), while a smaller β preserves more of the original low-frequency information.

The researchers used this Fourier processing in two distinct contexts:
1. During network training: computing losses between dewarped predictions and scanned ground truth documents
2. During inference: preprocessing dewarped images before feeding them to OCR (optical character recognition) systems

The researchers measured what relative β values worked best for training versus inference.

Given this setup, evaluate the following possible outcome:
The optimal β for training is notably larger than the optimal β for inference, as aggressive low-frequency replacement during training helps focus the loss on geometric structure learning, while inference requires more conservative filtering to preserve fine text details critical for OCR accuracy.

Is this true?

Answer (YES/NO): YES